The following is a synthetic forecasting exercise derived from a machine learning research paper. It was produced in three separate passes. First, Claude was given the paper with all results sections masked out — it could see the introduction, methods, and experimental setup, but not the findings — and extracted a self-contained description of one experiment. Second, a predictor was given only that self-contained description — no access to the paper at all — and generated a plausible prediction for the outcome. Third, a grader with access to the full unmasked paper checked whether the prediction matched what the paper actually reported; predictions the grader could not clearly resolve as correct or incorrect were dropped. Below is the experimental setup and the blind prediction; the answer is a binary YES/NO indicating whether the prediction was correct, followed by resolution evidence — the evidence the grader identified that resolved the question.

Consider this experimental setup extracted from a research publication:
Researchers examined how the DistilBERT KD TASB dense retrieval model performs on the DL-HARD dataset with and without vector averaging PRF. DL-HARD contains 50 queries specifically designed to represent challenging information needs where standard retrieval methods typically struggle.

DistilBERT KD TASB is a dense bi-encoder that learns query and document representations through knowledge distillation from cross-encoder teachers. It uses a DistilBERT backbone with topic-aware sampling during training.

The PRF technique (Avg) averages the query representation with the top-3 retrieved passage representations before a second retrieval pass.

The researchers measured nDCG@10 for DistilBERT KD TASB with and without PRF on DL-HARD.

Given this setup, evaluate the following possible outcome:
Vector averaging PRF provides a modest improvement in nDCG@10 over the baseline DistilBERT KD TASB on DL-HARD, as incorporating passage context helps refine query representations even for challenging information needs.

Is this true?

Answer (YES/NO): YES